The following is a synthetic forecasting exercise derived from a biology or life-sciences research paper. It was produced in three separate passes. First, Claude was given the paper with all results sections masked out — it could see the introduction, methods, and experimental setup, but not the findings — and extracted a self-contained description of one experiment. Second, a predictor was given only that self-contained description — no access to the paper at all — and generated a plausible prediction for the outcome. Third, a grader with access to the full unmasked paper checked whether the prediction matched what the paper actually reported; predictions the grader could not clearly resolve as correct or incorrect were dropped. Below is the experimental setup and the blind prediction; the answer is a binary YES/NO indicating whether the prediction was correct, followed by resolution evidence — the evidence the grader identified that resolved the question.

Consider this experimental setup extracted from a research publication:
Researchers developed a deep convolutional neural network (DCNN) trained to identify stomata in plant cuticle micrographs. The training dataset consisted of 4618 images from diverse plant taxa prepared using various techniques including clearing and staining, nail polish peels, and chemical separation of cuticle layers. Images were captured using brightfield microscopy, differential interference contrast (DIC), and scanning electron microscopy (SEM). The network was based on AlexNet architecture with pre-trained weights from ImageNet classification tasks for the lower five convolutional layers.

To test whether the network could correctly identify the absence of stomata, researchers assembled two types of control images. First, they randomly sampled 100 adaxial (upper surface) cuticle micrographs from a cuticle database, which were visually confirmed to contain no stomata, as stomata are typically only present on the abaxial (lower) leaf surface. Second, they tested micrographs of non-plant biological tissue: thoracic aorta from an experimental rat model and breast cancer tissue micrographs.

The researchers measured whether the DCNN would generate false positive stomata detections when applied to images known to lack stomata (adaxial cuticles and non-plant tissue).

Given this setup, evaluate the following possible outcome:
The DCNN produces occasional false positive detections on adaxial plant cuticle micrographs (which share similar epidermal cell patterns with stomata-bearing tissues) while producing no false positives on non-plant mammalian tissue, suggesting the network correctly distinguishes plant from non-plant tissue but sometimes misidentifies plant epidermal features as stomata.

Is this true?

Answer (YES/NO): NO